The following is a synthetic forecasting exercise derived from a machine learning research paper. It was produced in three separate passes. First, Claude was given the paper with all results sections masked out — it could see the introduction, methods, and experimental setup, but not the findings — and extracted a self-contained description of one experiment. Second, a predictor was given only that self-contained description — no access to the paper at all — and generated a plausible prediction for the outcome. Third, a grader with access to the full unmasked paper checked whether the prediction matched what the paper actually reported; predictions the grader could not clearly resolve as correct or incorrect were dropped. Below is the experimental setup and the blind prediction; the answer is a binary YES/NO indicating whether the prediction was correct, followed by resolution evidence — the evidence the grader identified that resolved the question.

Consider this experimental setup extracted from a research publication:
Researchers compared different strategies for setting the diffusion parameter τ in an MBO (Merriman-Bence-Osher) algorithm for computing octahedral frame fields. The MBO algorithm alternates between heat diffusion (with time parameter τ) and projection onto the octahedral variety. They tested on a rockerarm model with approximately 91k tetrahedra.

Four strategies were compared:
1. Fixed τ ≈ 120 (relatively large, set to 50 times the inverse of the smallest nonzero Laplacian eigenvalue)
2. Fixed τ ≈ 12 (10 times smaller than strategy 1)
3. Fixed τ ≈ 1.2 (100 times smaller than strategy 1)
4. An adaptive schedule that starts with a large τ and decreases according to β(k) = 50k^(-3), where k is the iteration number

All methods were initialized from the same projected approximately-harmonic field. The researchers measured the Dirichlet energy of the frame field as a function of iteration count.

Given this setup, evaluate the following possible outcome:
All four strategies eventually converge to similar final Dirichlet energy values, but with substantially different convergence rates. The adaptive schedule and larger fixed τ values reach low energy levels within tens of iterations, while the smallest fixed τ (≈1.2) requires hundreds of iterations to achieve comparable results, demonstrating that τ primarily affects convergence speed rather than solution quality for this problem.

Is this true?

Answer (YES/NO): NO